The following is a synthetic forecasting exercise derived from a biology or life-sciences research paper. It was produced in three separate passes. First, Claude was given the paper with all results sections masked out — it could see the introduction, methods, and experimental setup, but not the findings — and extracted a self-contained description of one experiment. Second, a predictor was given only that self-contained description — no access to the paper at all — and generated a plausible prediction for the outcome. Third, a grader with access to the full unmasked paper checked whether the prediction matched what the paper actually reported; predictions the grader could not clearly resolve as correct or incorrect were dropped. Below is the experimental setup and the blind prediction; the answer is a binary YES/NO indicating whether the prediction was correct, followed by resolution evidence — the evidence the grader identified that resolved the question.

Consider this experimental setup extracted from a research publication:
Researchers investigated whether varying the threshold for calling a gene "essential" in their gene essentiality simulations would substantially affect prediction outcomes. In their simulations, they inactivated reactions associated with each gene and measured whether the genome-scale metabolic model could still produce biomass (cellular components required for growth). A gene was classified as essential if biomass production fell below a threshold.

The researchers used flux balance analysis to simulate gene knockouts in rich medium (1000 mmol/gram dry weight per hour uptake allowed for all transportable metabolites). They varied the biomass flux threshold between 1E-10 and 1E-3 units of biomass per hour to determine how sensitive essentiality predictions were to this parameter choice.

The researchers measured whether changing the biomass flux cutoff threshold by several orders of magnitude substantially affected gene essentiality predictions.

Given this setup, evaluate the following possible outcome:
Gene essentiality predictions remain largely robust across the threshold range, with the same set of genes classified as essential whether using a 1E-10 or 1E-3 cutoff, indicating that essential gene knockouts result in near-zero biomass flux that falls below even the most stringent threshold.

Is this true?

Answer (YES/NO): YES